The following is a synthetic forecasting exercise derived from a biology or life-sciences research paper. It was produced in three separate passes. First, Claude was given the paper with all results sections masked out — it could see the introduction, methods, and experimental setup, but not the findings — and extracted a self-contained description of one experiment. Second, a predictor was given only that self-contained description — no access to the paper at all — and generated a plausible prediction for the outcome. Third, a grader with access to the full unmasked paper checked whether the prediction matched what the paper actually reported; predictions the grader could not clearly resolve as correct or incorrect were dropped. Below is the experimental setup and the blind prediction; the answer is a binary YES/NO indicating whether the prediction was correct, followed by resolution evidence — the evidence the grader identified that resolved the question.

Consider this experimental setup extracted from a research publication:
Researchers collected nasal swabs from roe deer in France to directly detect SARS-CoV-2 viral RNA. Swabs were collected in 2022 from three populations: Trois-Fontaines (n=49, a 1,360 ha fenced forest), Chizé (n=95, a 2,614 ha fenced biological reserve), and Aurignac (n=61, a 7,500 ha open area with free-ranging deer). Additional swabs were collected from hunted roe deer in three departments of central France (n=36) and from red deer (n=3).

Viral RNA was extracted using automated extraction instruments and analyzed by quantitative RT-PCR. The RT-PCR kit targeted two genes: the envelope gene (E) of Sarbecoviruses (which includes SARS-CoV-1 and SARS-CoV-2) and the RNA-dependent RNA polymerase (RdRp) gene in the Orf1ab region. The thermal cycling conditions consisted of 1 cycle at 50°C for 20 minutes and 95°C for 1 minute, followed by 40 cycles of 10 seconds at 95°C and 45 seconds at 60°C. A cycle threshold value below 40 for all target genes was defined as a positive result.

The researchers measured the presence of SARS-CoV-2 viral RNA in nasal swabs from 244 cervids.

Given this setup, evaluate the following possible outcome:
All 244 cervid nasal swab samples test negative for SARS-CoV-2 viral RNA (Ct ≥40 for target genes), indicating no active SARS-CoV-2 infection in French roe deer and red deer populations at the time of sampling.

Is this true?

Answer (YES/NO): YES